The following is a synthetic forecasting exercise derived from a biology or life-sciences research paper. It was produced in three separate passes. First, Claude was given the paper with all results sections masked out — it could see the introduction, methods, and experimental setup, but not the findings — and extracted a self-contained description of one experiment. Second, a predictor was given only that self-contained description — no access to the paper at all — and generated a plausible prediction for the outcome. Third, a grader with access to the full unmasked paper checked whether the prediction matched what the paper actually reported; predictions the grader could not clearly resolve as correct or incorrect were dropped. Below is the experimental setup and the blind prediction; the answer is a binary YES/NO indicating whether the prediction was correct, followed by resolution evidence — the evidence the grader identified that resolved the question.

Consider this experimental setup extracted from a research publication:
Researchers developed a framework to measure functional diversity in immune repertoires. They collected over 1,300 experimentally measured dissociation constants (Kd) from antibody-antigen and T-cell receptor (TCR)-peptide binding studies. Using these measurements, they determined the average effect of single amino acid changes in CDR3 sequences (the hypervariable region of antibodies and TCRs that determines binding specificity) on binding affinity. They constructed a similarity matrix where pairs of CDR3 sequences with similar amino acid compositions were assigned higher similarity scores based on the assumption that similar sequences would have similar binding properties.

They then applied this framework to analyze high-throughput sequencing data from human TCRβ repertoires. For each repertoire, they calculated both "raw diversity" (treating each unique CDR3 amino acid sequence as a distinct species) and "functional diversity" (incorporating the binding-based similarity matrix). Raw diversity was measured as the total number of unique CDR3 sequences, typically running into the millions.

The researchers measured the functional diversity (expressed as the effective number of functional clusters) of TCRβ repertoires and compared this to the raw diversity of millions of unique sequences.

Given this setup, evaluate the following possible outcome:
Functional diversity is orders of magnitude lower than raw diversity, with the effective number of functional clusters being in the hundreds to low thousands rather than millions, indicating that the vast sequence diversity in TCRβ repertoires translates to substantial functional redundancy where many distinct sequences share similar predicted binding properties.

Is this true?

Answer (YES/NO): YES